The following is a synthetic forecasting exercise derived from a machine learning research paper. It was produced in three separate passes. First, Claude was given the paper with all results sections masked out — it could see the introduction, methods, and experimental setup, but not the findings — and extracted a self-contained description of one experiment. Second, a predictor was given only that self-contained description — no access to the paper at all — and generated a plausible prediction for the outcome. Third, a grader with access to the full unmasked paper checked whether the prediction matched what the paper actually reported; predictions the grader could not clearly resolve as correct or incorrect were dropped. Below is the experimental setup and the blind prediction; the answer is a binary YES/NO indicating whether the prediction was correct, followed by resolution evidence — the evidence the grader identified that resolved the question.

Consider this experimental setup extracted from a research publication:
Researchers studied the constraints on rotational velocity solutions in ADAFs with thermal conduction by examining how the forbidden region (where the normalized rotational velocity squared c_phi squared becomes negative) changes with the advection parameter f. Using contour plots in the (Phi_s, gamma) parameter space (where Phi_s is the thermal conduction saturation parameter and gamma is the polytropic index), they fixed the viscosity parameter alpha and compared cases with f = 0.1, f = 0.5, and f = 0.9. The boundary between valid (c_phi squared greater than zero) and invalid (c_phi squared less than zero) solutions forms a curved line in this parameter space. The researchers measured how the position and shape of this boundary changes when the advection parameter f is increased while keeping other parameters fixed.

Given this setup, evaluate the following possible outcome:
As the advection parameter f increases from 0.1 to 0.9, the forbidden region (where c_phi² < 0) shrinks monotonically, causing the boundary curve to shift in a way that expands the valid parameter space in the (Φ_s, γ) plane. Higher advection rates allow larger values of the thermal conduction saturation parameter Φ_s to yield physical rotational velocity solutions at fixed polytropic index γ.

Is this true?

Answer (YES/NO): NO